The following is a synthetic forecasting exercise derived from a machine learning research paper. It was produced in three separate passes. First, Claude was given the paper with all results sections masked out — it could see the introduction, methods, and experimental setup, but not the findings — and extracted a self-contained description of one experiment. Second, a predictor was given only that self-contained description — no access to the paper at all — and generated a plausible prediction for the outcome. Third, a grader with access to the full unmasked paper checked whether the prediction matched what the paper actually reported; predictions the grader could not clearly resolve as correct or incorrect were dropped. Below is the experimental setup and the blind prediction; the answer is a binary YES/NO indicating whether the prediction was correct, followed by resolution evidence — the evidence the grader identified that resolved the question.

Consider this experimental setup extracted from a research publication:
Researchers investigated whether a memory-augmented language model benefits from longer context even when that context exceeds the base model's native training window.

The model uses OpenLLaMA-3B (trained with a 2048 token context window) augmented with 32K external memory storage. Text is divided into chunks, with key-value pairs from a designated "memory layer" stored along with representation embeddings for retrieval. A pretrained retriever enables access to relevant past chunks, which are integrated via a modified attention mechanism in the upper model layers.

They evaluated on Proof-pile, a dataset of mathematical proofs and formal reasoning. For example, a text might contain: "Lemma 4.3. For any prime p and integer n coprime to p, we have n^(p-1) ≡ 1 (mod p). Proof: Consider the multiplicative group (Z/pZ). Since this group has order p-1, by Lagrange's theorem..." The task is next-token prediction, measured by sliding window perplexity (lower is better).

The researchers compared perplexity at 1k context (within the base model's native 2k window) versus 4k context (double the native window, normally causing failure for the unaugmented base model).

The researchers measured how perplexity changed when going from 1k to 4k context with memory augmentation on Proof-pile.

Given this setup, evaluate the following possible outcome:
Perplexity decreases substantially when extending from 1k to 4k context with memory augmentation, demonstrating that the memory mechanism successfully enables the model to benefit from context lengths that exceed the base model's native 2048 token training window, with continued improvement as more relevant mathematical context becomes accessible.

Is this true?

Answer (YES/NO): YES